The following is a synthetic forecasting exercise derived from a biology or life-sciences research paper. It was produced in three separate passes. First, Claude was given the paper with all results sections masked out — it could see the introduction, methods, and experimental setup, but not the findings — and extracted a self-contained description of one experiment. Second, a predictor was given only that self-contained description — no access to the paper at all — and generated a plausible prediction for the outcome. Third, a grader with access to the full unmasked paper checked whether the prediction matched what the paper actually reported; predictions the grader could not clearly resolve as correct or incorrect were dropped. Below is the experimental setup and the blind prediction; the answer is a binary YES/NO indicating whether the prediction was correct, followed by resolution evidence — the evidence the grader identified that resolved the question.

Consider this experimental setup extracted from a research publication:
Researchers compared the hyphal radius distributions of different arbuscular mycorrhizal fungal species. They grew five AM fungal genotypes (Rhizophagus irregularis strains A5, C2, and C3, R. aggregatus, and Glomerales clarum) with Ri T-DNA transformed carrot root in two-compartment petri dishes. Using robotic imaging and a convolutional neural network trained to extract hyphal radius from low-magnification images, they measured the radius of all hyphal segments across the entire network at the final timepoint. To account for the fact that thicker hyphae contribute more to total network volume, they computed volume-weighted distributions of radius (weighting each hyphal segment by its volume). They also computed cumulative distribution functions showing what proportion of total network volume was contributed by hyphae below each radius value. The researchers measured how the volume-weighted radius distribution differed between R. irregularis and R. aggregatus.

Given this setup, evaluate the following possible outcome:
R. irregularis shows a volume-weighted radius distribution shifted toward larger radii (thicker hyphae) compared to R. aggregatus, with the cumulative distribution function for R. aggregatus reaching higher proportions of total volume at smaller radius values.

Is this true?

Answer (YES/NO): YES